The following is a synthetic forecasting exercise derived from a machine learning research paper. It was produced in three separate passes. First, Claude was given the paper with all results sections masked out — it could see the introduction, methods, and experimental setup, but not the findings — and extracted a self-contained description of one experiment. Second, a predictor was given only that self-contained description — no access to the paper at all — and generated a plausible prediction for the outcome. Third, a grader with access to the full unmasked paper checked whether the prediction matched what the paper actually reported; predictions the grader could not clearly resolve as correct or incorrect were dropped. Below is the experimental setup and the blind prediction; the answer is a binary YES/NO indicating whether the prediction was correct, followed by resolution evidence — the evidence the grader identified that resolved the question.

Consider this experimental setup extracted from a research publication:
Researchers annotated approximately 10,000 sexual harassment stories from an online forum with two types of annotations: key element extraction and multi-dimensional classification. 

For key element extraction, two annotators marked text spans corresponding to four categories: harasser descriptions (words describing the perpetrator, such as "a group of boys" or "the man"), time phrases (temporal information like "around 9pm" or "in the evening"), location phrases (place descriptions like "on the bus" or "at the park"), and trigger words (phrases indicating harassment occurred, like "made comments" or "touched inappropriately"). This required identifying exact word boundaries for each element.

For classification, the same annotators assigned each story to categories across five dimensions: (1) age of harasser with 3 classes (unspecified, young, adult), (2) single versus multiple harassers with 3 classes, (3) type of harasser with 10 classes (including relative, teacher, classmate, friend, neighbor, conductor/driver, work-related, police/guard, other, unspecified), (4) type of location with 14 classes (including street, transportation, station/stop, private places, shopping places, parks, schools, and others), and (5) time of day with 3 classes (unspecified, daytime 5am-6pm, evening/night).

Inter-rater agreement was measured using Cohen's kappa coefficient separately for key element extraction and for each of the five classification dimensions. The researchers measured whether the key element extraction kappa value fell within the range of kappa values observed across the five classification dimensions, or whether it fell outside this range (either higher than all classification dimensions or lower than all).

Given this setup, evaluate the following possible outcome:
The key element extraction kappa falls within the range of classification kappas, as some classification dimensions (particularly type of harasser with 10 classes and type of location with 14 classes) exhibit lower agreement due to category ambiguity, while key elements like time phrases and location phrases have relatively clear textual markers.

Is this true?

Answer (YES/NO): YES